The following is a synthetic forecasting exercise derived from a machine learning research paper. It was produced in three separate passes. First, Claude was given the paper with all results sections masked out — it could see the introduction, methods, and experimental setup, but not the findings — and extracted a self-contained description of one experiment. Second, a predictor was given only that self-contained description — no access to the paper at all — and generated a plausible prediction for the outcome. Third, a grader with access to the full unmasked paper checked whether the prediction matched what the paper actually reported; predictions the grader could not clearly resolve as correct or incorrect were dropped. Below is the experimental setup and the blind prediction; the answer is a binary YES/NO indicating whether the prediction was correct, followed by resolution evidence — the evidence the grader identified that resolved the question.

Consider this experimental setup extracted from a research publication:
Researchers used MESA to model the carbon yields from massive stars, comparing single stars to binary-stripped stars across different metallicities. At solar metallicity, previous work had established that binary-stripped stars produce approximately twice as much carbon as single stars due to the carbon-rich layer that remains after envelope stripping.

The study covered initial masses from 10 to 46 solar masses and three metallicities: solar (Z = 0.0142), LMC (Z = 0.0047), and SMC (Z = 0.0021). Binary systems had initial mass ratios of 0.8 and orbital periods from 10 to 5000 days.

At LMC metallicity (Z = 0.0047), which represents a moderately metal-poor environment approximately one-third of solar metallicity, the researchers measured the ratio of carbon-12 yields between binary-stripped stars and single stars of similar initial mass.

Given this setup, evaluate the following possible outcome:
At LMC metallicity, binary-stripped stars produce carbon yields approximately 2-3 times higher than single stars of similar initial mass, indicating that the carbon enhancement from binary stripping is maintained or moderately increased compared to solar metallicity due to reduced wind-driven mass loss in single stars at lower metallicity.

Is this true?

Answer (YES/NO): NO